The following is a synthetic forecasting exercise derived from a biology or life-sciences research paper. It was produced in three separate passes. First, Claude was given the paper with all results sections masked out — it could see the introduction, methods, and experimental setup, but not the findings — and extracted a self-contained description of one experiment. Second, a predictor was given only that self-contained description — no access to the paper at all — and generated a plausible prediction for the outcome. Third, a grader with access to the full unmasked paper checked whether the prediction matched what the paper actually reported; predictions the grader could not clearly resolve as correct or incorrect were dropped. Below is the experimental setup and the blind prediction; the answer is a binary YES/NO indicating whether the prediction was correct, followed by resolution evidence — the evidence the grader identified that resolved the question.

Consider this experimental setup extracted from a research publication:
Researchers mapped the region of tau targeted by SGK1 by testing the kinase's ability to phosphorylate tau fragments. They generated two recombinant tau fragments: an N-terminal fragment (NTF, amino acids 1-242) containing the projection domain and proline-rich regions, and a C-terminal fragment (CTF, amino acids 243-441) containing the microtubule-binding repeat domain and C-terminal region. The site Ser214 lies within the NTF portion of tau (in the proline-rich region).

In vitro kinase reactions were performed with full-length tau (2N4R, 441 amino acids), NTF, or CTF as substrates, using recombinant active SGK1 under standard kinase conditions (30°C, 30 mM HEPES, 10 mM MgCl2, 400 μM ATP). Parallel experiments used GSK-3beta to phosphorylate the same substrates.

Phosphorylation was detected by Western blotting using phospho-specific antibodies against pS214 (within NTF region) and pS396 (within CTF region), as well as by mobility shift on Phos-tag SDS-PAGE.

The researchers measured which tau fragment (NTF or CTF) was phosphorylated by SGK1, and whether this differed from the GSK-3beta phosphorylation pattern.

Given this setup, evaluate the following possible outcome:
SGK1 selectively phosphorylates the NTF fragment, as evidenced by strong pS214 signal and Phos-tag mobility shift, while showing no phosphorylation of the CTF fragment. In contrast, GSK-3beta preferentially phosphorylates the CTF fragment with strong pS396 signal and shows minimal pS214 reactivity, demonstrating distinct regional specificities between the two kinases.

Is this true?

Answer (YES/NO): YES